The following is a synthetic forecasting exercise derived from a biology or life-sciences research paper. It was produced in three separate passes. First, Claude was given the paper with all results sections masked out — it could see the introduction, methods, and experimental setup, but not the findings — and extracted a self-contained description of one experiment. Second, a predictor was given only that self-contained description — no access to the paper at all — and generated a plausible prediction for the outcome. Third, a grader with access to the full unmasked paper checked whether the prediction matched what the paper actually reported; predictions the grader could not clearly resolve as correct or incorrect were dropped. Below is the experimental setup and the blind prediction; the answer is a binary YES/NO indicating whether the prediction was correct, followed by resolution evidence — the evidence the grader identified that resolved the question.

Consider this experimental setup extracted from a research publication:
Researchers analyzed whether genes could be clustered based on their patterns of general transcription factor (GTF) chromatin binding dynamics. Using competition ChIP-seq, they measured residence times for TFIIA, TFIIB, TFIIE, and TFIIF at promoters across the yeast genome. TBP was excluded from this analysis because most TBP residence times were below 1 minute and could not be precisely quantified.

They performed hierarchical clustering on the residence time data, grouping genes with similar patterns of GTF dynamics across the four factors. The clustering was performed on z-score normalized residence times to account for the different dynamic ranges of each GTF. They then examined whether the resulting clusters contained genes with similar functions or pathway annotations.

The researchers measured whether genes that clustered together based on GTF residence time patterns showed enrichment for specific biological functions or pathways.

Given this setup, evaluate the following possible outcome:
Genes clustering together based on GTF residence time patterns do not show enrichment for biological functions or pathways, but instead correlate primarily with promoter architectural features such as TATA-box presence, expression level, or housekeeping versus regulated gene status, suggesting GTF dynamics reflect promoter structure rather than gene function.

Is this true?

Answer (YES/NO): NO